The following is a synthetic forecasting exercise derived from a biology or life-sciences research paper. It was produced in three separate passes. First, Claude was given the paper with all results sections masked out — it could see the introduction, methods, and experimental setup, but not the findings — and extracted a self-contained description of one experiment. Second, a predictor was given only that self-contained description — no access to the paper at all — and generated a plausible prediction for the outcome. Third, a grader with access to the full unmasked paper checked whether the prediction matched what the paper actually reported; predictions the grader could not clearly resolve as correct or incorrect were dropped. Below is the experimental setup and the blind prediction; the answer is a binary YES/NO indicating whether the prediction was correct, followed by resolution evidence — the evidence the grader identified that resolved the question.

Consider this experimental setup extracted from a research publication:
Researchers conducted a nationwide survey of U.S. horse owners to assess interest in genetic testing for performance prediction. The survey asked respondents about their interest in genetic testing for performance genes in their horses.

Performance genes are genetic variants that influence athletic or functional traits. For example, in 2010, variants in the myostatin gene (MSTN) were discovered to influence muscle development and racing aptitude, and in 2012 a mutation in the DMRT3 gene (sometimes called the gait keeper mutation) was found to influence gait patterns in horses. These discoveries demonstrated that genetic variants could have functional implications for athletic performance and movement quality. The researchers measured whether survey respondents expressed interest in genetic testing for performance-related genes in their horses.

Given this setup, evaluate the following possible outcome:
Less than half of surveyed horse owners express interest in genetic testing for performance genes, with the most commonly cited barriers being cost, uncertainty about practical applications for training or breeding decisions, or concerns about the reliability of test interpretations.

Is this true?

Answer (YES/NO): NO